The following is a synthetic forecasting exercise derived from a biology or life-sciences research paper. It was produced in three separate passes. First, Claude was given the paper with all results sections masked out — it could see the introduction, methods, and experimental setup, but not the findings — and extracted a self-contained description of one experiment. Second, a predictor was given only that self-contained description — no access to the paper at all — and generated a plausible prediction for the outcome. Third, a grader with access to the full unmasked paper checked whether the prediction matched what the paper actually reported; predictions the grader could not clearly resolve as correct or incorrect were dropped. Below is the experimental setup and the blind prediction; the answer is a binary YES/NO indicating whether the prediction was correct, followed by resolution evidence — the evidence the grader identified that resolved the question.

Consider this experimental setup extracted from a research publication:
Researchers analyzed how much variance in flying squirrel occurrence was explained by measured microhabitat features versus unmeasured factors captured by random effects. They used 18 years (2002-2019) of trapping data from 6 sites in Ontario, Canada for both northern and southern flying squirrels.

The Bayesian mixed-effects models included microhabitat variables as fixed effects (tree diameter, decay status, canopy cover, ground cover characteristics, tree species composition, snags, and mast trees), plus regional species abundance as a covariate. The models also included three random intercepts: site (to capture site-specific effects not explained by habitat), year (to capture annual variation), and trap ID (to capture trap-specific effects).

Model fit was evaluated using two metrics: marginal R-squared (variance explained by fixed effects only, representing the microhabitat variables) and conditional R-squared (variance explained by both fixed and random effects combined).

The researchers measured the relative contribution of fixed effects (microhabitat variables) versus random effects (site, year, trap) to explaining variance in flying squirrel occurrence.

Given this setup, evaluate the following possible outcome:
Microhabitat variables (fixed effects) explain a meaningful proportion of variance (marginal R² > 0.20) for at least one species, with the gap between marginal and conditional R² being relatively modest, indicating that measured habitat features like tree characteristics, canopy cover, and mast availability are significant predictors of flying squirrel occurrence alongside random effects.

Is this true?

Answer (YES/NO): NO